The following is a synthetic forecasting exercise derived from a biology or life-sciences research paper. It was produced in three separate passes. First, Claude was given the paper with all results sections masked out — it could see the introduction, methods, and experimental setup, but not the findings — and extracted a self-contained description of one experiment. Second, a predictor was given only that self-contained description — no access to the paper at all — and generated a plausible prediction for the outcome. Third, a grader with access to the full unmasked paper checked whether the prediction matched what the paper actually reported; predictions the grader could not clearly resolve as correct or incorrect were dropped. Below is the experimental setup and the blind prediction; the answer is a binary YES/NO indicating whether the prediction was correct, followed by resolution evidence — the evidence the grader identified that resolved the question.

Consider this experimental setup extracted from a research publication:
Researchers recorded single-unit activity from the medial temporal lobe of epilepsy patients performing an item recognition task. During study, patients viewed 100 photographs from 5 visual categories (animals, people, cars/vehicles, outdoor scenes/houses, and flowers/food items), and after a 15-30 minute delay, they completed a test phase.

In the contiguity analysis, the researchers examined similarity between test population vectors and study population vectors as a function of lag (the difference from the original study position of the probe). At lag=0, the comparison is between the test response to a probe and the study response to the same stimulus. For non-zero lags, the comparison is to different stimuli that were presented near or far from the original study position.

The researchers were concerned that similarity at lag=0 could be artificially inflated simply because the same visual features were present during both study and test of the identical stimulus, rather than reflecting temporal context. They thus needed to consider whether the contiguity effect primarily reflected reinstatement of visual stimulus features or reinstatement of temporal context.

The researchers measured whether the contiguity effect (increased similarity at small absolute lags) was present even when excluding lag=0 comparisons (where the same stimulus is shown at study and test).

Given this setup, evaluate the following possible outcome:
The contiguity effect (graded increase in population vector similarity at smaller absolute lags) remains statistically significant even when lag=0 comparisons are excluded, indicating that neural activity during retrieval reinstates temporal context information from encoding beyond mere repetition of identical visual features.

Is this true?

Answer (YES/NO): YES